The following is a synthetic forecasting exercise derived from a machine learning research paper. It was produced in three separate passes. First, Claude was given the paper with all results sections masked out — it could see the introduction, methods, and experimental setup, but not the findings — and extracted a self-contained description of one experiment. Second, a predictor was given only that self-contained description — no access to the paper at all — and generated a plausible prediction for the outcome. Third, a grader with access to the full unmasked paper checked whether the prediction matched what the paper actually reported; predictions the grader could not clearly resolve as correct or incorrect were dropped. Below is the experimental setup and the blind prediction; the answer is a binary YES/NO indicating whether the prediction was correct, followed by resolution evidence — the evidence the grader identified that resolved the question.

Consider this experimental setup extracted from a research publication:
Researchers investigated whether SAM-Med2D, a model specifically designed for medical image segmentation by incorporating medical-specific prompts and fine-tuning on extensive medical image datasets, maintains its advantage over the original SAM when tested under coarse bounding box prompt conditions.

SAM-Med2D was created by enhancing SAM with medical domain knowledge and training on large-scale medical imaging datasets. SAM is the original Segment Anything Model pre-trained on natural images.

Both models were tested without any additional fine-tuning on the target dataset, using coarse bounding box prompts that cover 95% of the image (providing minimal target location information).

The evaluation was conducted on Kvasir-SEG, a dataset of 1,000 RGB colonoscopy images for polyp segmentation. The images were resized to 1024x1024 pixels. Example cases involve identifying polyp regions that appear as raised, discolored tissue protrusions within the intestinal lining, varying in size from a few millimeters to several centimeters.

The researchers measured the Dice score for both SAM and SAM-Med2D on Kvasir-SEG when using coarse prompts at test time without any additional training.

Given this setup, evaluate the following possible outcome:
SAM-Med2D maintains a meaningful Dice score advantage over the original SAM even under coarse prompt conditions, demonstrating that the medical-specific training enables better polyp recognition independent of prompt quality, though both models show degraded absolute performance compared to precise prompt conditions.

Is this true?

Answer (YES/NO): NO